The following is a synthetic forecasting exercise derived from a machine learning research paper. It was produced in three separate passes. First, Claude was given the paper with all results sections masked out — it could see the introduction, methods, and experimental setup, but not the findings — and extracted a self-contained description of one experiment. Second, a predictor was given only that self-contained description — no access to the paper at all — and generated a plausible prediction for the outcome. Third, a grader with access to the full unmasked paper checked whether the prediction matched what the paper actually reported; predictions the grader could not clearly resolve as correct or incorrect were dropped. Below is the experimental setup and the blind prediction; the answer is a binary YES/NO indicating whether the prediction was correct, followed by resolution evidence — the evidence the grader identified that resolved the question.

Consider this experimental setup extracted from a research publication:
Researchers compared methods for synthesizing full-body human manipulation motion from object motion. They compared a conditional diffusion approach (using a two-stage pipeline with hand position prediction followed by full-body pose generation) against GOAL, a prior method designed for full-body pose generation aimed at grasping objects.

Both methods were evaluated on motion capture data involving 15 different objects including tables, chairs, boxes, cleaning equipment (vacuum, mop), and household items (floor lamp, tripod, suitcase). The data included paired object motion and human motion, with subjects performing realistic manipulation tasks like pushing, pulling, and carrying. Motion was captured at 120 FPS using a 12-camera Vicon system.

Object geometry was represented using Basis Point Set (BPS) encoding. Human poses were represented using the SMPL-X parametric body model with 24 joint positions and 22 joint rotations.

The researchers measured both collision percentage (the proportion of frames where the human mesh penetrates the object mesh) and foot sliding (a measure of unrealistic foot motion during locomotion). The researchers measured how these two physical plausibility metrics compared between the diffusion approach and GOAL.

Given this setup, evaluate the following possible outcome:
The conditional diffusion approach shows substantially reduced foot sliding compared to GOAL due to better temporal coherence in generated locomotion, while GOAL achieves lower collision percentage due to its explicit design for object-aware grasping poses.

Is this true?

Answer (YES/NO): NO